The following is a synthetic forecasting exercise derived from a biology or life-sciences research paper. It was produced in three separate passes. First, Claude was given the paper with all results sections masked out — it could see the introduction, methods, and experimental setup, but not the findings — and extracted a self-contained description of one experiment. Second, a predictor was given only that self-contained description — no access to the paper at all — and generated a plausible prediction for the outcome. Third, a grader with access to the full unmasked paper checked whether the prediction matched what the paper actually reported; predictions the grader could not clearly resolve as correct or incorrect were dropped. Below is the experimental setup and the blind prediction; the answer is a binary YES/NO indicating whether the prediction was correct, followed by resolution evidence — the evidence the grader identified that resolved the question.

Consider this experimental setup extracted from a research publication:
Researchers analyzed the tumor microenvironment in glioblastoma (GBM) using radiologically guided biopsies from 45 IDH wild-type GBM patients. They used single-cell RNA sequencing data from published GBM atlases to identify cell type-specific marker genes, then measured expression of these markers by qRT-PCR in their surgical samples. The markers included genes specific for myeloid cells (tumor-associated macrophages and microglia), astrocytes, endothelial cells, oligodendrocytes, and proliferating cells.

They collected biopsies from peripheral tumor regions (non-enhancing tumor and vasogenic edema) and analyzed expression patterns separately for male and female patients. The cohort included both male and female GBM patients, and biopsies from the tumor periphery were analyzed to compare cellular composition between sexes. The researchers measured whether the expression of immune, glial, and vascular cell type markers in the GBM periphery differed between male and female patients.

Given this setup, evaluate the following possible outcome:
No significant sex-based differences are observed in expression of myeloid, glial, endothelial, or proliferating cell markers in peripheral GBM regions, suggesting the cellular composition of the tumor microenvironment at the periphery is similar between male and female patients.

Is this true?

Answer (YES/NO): NO